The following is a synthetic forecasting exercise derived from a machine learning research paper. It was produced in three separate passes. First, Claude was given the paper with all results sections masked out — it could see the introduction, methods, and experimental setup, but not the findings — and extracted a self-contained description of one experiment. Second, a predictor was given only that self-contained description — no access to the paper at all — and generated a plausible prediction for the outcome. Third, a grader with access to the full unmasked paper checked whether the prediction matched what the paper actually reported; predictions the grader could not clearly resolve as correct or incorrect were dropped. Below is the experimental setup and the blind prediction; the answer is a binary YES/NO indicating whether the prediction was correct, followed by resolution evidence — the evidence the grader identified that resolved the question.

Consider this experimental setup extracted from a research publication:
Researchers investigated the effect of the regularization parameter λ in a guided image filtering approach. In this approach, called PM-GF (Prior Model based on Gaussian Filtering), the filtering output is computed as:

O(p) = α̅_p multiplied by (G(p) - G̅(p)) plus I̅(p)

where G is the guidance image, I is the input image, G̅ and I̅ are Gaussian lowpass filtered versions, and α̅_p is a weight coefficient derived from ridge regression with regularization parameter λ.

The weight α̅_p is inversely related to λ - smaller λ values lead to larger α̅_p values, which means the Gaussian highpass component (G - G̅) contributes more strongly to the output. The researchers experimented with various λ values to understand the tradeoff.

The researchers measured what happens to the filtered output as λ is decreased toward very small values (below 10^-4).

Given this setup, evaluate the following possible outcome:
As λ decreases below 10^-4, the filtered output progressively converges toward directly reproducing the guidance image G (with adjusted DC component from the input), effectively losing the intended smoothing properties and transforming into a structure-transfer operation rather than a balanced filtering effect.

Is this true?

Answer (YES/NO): NO